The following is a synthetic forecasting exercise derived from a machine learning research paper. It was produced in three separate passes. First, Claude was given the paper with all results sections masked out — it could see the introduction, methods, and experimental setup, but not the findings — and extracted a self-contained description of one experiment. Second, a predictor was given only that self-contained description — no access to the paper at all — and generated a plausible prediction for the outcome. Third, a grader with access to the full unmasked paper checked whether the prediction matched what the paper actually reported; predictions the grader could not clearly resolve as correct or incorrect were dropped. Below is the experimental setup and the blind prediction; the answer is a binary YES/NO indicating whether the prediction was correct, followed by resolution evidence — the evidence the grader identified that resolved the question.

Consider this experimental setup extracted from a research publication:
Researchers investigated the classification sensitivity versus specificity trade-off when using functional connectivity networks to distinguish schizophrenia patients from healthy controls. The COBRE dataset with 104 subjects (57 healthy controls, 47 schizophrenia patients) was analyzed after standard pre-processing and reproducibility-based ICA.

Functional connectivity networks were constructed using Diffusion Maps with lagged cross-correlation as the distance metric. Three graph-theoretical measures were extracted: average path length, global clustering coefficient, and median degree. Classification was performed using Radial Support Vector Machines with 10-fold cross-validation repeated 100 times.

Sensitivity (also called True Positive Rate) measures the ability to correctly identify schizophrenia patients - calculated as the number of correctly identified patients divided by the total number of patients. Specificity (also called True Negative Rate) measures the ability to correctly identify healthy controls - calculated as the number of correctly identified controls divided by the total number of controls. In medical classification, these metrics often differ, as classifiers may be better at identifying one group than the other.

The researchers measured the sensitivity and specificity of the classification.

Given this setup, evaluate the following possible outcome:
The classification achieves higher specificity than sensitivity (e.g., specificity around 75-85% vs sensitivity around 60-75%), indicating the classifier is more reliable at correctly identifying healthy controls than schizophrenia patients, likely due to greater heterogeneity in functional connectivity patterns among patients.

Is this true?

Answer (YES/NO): YES